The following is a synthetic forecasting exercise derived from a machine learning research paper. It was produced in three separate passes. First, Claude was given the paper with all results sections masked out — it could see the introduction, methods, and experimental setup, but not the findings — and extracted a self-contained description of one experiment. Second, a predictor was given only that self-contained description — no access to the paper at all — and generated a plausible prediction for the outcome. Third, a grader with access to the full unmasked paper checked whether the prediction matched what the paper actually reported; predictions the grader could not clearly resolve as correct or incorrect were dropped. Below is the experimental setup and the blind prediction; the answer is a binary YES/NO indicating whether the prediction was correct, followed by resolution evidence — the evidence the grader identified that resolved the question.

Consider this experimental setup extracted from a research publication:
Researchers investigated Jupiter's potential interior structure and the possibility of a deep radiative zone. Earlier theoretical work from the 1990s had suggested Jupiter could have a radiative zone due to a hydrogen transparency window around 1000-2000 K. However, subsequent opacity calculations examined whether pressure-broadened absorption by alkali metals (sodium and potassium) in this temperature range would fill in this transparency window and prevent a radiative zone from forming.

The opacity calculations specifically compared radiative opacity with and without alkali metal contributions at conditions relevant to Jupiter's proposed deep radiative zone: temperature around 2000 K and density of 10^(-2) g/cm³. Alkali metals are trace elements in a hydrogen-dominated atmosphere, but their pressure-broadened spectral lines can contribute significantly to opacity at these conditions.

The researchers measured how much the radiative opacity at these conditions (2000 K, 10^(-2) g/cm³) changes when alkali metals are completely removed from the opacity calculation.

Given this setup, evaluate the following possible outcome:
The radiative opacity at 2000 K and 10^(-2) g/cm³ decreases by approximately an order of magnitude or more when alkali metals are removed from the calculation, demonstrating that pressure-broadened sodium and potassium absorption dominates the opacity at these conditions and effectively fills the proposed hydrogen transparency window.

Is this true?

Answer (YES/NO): YES